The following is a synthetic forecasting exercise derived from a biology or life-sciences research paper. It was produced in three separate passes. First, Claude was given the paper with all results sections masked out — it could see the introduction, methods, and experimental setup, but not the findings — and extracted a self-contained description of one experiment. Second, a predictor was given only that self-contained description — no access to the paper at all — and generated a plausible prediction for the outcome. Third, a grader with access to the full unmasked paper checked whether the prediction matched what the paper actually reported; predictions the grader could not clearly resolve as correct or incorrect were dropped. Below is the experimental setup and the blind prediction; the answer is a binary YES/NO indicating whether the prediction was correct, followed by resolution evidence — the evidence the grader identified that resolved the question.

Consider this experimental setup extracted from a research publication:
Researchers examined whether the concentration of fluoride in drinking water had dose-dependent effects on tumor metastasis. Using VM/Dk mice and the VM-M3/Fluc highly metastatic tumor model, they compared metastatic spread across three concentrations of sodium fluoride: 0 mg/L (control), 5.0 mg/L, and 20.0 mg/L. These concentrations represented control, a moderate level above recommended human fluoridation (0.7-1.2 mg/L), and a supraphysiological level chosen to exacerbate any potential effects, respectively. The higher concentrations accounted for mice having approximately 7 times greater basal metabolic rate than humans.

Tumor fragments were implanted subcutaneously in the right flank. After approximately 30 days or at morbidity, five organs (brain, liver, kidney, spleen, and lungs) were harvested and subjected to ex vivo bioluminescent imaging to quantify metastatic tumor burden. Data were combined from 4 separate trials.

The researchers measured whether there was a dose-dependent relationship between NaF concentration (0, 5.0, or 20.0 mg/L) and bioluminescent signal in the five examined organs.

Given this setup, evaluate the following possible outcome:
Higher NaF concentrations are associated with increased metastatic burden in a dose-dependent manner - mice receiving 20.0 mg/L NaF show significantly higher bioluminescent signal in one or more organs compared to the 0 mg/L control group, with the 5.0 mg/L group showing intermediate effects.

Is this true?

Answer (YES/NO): NO